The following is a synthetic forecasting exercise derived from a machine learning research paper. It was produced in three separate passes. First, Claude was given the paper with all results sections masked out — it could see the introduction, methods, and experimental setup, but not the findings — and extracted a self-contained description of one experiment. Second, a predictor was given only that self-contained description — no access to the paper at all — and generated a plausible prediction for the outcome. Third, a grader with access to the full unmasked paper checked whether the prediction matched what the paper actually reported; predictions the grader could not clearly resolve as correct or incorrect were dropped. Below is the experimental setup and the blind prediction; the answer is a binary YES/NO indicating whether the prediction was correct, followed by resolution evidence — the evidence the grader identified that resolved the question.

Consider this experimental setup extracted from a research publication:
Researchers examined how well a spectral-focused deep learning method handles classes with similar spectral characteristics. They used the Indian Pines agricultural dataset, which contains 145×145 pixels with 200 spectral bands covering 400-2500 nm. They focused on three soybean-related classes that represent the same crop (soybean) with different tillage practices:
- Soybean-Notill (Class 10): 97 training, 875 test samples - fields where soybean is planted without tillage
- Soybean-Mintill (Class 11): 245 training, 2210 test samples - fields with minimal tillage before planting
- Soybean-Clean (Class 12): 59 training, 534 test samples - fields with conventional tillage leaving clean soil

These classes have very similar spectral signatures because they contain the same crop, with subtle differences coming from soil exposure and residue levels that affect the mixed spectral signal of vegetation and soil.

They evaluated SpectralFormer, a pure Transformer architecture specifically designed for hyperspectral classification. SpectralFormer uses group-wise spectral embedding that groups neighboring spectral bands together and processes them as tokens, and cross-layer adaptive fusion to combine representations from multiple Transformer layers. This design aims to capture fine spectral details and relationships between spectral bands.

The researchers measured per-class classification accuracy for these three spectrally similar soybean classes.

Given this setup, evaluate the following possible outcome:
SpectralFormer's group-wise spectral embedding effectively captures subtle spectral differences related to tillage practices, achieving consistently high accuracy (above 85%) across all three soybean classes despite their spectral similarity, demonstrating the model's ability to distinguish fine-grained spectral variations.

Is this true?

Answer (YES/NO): NO